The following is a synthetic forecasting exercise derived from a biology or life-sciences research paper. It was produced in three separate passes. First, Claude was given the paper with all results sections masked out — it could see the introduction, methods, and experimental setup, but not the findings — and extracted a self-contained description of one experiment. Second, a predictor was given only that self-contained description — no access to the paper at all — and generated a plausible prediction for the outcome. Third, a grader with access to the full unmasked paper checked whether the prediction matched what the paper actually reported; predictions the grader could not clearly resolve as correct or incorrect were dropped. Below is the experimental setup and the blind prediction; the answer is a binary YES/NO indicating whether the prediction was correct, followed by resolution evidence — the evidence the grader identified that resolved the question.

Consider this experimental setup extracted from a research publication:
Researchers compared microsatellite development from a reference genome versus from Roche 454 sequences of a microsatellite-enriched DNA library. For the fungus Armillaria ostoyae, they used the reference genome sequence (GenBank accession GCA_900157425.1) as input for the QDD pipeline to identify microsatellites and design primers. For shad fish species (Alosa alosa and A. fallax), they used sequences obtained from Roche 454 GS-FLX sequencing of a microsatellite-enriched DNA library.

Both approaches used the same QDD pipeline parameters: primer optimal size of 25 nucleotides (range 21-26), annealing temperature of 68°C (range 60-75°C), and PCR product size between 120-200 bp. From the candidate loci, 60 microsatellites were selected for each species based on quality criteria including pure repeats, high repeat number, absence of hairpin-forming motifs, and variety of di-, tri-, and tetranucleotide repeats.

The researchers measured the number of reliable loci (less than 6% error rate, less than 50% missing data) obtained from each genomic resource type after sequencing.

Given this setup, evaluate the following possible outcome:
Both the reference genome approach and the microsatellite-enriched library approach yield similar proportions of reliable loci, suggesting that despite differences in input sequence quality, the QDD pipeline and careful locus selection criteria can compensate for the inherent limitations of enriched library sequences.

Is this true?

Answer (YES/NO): YES